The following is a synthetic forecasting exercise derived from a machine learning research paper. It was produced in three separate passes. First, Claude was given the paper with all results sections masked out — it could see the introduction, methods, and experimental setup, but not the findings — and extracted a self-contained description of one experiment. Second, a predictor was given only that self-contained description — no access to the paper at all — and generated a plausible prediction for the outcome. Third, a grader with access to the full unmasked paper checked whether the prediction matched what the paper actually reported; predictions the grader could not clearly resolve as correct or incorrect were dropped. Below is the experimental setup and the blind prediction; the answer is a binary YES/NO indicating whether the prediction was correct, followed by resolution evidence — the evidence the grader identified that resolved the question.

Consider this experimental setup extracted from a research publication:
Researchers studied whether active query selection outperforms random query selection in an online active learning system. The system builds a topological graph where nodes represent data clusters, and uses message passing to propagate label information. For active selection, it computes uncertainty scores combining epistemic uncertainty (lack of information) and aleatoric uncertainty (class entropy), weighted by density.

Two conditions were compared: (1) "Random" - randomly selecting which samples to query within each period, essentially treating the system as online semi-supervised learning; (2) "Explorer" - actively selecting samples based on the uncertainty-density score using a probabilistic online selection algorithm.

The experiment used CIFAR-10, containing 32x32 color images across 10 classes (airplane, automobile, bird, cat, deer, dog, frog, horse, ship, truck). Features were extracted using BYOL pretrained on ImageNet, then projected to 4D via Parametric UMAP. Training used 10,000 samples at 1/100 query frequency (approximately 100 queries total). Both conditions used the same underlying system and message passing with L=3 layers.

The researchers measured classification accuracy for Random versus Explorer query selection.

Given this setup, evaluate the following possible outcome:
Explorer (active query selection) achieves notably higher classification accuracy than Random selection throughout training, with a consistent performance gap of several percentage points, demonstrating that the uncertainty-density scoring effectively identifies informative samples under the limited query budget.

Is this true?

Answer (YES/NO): YES